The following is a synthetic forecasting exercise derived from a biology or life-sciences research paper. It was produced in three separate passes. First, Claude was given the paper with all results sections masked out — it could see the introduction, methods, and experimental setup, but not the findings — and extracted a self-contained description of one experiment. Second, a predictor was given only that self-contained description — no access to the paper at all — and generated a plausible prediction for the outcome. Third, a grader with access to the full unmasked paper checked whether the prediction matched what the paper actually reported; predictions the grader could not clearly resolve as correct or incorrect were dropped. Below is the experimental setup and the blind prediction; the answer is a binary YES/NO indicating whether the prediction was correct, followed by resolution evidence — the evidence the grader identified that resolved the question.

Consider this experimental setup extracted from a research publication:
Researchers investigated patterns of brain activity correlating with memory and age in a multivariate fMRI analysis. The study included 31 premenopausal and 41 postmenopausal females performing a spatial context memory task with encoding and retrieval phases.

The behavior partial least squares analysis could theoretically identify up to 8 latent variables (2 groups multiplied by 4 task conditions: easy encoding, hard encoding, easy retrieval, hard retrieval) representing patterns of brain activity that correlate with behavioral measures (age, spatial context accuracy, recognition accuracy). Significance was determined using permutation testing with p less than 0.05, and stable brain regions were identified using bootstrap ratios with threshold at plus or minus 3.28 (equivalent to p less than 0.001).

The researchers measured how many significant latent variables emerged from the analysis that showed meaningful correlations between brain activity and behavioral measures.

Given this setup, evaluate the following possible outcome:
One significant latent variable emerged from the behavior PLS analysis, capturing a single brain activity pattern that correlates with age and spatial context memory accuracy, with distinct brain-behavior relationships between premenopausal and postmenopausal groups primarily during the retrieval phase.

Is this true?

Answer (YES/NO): NO